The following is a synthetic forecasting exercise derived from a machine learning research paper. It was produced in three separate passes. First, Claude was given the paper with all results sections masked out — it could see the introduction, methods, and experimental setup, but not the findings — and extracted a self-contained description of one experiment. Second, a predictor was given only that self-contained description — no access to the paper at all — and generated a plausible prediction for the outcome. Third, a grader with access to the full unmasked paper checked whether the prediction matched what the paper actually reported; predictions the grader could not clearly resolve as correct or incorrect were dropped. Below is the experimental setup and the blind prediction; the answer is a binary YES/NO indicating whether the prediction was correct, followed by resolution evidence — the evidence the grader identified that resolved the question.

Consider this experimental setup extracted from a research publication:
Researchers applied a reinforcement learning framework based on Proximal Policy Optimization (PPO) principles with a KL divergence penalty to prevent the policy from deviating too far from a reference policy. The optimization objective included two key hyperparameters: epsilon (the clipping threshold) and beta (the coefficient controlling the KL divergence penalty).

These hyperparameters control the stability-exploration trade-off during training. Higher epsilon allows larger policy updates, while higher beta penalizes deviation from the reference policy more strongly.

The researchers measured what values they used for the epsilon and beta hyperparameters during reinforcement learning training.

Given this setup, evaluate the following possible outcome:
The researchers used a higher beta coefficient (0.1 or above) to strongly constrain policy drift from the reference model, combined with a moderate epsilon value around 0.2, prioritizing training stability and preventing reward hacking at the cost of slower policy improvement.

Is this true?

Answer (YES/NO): NO